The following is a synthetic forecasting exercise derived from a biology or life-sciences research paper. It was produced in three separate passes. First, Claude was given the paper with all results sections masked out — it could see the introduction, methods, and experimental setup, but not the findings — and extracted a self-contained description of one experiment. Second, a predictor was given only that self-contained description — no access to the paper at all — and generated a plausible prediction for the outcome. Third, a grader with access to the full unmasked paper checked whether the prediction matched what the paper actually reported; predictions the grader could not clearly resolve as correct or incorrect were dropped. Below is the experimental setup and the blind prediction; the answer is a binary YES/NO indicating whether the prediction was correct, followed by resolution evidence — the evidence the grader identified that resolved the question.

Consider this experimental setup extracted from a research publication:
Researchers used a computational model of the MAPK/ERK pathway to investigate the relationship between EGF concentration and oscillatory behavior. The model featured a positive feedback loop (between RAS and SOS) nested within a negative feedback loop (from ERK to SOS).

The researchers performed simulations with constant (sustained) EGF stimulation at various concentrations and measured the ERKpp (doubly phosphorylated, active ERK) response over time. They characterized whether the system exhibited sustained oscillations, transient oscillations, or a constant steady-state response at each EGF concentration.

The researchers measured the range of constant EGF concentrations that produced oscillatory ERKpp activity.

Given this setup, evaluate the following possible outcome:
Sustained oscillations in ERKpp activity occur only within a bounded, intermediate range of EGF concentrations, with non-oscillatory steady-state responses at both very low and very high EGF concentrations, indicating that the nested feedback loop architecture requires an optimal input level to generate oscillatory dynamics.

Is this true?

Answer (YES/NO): YES